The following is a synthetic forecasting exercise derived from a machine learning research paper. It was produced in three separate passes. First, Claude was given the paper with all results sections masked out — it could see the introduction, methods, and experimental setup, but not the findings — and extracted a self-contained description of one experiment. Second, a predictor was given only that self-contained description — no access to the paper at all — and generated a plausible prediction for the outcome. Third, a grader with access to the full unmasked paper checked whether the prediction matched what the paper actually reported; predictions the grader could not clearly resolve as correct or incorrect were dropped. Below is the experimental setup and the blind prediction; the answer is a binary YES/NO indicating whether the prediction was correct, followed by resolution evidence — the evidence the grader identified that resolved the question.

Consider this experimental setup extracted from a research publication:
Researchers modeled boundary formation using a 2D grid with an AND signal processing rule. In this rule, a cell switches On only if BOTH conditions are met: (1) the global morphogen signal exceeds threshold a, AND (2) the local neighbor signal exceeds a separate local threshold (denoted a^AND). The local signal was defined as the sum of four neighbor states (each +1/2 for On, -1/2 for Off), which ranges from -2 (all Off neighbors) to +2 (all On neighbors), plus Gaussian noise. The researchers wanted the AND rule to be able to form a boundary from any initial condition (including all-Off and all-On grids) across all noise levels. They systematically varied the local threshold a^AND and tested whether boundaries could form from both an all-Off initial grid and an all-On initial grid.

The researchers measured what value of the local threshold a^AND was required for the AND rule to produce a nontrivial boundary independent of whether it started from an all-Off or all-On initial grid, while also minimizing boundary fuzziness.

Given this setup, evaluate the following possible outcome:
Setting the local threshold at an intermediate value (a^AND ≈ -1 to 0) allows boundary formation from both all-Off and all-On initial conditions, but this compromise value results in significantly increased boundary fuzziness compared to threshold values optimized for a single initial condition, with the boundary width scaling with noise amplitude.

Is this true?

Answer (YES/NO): NO